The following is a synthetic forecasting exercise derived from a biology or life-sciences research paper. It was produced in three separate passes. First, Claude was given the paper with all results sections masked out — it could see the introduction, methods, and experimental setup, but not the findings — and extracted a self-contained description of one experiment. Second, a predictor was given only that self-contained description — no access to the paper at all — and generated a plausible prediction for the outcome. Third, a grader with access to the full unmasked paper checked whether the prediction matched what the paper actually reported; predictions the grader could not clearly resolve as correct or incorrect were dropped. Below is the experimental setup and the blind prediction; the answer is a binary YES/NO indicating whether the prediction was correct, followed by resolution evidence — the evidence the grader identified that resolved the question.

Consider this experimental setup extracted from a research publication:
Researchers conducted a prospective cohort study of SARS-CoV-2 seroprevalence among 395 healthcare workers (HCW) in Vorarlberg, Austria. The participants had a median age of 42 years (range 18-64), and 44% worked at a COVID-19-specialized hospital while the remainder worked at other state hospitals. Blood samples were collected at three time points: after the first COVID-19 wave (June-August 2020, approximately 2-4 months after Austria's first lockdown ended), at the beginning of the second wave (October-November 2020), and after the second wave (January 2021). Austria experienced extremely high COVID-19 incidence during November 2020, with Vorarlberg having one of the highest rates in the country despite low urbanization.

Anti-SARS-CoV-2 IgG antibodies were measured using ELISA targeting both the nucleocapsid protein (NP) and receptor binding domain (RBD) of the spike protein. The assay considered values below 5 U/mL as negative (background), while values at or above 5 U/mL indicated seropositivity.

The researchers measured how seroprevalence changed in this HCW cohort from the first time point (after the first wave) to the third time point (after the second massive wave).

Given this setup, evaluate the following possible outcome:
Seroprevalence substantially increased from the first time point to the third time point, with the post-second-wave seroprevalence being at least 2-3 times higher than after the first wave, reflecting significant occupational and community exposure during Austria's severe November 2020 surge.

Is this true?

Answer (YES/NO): YES